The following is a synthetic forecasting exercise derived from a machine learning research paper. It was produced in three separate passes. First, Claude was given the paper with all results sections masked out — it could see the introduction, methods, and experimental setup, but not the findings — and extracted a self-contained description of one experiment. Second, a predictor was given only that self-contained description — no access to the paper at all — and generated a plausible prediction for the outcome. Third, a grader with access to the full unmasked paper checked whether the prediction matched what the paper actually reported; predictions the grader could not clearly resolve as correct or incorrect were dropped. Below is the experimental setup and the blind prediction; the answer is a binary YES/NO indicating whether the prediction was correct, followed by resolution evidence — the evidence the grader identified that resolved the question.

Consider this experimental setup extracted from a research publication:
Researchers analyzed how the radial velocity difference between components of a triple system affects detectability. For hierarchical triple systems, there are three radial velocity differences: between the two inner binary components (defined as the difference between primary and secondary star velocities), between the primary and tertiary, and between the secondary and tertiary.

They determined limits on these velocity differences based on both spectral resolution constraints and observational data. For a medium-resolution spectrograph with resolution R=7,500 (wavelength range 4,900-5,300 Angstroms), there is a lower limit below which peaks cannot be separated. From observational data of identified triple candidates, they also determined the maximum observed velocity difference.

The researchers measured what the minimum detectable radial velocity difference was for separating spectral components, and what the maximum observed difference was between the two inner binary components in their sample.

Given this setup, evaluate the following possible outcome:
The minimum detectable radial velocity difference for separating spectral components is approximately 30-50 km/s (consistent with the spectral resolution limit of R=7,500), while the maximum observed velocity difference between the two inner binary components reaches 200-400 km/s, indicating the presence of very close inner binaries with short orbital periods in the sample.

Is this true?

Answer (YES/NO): YES